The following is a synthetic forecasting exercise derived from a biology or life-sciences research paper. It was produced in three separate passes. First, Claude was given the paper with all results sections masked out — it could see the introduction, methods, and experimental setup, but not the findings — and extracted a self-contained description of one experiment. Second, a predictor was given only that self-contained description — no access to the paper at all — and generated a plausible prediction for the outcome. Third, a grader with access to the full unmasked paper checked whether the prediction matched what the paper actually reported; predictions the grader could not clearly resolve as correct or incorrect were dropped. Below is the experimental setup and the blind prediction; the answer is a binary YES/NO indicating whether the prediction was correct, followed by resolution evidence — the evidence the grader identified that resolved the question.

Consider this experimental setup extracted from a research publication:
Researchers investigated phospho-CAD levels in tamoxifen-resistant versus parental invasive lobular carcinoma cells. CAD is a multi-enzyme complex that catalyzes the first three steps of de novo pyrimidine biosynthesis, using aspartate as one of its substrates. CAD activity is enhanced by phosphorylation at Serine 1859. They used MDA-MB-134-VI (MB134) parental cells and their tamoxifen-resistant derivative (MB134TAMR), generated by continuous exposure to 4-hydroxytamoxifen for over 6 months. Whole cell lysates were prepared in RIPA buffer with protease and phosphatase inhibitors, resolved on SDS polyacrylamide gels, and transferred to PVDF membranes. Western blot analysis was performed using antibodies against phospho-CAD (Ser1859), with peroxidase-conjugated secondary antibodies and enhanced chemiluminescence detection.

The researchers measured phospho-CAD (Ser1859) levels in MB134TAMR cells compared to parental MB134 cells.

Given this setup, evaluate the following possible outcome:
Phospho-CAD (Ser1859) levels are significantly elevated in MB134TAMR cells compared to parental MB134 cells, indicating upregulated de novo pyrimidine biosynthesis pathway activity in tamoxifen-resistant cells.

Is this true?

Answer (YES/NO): YES